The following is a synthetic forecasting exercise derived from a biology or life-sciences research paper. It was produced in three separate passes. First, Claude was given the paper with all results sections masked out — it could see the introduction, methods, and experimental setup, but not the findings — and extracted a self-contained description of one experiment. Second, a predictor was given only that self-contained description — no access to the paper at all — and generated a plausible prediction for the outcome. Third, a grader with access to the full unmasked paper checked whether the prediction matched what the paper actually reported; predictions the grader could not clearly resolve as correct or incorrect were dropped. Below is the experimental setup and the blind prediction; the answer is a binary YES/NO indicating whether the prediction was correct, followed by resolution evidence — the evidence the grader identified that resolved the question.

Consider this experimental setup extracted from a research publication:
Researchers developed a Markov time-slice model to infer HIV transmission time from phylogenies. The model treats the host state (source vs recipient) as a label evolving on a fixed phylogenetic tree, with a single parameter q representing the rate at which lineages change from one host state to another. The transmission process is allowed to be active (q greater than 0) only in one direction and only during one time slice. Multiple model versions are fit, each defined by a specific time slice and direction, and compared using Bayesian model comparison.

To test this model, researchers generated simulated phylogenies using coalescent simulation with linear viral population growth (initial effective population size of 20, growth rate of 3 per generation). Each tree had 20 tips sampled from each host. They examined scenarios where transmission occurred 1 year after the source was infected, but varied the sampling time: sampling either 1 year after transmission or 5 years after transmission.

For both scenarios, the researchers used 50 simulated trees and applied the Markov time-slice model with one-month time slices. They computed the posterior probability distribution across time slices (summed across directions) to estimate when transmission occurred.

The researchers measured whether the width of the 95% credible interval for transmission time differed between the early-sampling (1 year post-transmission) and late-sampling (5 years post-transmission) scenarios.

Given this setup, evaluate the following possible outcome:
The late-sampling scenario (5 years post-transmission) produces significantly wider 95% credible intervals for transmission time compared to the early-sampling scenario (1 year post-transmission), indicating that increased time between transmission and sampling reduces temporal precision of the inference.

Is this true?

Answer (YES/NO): YES